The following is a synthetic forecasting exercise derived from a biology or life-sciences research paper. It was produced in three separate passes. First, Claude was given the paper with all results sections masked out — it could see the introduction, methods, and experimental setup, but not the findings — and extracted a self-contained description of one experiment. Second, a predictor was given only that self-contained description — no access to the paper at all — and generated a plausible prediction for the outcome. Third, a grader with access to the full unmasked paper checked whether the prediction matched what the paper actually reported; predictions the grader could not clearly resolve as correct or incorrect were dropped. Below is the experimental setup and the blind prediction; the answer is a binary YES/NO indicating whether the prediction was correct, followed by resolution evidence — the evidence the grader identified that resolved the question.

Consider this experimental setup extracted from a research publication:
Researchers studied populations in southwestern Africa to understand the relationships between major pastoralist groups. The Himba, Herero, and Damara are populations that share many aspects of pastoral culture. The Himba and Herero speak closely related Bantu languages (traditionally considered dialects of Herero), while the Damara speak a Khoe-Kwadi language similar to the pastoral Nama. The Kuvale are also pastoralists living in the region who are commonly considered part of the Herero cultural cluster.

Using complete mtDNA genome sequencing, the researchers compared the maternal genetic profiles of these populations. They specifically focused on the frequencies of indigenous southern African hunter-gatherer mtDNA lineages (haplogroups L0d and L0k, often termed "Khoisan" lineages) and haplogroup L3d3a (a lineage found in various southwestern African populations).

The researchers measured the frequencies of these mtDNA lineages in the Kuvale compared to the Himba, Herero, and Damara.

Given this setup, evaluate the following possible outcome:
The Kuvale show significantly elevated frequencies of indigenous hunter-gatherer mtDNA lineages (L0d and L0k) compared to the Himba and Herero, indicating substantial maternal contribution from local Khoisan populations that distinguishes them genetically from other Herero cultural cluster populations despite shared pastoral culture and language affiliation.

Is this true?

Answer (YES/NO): YES